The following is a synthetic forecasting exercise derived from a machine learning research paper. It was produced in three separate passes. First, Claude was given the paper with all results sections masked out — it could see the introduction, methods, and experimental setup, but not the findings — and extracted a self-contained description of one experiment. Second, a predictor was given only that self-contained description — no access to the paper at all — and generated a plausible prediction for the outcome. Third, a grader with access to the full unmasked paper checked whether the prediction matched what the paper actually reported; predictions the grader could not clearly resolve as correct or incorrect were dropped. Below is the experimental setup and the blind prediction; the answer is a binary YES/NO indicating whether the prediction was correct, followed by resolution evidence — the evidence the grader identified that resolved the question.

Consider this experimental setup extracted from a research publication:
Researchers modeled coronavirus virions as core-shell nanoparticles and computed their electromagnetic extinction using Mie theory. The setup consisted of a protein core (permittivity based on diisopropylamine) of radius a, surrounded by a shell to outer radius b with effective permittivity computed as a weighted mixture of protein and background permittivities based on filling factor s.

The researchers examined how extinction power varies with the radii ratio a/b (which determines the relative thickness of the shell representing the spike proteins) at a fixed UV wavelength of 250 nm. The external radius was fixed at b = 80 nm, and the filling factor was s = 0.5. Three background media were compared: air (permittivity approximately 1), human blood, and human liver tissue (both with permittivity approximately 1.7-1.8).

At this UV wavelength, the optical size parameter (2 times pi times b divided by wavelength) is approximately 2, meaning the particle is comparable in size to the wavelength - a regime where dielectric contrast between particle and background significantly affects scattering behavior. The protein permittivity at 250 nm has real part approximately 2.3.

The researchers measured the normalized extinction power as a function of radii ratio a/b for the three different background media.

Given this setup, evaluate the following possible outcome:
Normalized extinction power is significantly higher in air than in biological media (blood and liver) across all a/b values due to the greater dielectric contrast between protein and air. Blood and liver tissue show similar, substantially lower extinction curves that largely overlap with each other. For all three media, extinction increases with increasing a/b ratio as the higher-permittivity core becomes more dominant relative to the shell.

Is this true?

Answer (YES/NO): NO